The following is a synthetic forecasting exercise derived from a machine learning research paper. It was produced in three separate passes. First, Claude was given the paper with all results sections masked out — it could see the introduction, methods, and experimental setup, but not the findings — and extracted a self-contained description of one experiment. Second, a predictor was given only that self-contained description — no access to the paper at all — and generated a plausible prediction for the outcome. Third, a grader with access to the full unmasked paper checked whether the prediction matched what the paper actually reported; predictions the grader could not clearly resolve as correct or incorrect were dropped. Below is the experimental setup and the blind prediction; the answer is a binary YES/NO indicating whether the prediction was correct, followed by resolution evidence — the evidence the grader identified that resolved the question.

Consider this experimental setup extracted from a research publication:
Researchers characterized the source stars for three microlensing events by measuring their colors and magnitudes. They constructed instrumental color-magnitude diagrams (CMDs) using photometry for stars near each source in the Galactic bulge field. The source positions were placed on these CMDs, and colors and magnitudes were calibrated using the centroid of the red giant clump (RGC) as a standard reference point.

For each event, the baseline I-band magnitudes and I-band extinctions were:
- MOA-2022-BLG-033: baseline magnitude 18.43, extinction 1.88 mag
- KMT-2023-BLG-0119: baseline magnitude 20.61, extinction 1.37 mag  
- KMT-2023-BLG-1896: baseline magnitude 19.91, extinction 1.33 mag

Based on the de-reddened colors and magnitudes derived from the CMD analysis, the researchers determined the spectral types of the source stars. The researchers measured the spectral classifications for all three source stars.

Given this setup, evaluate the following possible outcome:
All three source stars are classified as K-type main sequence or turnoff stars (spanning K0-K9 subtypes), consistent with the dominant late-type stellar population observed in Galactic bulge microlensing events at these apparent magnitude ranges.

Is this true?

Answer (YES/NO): NO